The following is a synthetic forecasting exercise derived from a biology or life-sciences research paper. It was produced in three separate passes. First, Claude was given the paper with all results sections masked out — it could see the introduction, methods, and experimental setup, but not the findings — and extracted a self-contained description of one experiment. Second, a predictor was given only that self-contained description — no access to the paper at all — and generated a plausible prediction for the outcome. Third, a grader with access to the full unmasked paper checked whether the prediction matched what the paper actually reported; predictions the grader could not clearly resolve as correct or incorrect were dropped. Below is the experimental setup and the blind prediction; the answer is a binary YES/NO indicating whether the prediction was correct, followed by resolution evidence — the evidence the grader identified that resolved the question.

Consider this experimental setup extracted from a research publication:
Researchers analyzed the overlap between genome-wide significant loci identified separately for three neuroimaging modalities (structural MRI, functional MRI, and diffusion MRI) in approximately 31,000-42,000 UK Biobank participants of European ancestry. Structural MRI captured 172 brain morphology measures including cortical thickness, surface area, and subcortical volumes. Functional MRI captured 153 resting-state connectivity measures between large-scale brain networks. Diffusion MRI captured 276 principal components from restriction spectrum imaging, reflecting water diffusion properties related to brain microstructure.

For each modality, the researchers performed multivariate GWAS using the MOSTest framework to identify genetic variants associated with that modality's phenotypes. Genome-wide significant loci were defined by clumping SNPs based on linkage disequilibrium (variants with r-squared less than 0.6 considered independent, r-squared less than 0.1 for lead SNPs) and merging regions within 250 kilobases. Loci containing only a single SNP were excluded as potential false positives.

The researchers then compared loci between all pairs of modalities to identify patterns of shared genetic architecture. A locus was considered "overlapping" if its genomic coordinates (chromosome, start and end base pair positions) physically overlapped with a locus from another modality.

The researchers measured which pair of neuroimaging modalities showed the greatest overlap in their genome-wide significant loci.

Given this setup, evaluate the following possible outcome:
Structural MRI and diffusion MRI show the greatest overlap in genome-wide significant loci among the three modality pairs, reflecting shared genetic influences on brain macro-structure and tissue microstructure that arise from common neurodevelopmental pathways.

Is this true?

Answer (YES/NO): YES